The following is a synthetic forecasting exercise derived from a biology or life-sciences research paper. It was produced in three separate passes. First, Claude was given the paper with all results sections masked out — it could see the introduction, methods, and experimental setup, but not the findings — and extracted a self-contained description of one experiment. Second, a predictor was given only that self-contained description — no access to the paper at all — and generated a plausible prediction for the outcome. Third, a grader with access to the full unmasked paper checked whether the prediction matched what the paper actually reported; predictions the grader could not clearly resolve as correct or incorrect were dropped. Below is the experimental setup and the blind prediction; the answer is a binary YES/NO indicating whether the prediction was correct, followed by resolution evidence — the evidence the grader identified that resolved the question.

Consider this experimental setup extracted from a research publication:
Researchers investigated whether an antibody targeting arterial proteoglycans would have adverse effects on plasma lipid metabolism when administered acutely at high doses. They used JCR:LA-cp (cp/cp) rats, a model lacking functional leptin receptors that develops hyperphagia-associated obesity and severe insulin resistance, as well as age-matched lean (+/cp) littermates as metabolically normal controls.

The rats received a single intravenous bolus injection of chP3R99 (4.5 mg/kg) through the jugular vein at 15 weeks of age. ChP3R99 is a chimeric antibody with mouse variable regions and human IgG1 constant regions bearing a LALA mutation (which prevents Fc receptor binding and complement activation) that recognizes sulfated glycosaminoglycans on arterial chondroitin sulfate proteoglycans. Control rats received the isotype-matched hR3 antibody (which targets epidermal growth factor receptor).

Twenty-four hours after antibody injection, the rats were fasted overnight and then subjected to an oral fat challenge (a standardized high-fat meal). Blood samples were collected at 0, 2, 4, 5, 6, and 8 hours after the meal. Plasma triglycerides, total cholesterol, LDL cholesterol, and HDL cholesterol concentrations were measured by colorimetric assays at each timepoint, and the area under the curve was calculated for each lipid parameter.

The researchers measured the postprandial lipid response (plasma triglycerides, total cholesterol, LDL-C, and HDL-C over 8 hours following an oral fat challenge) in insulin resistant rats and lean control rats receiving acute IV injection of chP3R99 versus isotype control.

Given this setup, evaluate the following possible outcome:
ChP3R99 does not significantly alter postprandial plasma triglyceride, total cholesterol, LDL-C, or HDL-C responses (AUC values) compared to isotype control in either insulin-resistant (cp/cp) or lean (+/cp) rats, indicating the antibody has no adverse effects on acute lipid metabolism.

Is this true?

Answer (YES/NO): YES